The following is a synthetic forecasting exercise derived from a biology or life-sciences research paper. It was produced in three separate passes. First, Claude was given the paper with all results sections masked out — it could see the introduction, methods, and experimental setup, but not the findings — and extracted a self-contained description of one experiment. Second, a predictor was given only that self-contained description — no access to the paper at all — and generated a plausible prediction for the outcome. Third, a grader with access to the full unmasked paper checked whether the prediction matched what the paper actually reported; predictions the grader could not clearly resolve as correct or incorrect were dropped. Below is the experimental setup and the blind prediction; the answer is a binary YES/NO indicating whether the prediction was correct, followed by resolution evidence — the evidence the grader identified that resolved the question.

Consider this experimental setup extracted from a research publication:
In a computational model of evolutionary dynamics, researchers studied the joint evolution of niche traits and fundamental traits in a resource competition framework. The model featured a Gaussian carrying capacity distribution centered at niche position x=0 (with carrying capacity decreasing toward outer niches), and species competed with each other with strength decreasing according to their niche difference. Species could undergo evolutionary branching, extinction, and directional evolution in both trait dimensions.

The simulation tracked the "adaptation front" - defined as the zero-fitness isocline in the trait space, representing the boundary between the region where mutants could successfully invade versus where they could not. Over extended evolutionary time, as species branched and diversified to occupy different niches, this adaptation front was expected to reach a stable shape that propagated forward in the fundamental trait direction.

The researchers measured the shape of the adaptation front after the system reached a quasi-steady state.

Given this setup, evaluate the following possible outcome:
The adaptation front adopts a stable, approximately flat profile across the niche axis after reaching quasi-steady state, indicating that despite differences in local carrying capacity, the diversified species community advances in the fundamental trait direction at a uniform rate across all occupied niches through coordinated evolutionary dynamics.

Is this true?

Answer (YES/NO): NO